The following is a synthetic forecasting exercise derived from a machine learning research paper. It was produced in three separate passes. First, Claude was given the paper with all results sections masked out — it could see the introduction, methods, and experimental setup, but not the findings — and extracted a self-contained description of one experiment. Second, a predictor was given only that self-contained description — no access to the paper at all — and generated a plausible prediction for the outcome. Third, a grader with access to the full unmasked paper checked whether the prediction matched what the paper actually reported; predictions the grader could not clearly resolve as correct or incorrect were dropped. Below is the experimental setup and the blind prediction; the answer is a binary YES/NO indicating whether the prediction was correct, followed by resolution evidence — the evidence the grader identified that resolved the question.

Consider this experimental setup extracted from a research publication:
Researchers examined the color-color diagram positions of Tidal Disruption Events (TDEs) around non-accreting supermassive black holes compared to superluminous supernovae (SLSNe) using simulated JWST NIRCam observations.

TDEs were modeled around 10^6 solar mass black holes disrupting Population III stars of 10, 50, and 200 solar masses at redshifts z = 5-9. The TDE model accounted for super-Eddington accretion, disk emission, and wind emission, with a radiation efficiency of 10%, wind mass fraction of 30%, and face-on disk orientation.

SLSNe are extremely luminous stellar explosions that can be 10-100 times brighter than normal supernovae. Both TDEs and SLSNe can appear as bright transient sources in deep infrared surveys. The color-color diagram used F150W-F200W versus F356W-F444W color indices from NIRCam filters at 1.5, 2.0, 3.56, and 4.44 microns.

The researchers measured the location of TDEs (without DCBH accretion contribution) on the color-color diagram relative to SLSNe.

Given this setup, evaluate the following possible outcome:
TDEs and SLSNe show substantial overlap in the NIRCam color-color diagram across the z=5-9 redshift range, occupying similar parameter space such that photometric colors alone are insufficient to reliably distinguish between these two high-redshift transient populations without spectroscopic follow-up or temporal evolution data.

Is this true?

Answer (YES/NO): YES